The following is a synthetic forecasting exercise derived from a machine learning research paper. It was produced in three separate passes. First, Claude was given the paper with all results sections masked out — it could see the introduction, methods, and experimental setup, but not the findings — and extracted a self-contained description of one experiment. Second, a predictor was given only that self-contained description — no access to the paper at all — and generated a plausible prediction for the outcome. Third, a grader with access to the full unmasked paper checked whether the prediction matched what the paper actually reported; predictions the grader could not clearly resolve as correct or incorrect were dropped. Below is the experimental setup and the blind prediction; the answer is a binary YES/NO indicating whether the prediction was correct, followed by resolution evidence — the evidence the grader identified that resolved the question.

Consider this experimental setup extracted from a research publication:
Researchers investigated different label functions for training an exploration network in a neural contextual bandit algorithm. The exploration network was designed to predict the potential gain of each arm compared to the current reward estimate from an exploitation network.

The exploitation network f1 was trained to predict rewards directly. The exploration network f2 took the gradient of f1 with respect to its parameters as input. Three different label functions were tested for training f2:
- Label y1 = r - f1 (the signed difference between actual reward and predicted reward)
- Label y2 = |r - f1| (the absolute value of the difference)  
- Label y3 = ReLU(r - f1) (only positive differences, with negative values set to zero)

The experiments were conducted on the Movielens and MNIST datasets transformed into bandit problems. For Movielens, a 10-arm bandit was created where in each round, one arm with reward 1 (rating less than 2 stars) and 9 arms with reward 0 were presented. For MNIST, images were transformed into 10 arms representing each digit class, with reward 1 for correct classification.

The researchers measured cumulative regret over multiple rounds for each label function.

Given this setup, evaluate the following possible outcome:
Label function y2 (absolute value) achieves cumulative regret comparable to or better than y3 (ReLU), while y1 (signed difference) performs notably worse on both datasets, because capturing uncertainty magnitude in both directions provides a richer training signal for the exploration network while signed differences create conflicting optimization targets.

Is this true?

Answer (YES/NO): NO